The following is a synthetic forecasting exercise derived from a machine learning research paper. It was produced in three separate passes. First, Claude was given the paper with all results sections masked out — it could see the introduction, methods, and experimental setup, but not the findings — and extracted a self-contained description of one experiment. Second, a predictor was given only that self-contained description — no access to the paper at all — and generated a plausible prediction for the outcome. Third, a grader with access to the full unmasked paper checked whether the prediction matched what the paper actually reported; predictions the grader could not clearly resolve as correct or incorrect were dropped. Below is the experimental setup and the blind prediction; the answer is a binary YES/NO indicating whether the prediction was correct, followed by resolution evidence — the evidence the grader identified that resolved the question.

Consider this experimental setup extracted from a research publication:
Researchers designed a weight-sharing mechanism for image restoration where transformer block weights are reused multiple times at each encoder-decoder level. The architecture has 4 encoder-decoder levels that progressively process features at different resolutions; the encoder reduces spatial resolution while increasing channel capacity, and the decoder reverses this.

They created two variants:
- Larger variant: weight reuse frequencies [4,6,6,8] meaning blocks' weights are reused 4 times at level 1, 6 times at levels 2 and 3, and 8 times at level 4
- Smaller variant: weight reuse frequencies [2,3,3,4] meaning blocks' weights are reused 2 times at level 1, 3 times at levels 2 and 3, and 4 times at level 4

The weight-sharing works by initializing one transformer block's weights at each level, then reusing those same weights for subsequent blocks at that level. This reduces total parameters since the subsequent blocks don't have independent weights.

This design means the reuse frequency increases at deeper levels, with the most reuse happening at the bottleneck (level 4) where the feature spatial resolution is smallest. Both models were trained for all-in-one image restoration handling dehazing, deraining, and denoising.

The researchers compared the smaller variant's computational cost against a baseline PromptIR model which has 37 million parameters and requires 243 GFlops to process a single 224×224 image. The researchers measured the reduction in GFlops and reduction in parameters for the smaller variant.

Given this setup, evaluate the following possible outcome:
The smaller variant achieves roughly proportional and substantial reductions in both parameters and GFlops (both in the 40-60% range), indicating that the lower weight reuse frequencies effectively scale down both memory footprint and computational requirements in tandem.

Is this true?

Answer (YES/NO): NO